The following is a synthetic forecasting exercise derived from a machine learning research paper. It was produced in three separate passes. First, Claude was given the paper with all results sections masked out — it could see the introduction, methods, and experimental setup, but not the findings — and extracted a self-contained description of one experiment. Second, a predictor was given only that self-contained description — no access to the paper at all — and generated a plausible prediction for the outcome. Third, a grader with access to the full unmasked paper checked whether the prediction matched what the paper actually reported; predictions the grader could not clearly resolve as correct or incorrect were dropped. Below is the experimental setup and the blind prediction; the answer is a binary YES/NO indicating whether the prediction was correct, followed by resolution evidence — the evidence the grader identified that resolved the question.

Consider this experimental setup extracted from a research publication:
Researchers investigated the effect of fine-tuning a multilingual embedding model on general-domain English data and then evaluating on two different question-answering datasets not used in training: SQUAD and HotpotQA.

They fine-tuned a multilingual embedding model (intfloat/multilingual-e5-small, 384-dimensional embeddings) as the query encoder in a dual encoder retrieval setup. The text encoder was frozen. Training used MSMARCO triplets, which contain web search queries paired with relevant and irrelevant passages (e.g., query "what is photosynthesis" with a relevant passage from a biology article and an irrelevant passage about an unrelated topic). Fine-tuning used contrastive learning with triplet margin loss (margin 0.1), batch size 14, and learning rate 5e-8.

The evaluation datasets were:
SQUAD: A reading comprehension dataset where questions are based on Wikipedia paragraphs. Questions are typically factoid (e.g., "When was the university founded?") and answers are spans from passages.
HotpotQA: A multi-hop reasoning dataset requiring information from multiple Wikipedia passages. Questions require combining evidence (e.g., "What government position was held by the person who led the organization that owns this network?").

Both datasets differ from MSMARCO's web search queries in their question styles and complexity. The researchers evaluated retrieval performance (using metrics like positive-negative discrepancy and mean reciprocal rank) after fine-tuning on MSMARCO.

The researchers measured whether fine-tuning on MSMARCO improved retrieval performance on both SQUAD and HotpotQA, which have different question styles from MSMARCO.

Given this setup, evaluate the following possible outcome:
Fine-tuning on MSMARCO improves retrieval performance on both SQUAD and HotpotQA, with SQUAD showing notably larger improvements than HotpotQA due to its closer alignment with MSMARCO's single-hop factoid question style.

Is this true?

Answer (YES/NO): NO